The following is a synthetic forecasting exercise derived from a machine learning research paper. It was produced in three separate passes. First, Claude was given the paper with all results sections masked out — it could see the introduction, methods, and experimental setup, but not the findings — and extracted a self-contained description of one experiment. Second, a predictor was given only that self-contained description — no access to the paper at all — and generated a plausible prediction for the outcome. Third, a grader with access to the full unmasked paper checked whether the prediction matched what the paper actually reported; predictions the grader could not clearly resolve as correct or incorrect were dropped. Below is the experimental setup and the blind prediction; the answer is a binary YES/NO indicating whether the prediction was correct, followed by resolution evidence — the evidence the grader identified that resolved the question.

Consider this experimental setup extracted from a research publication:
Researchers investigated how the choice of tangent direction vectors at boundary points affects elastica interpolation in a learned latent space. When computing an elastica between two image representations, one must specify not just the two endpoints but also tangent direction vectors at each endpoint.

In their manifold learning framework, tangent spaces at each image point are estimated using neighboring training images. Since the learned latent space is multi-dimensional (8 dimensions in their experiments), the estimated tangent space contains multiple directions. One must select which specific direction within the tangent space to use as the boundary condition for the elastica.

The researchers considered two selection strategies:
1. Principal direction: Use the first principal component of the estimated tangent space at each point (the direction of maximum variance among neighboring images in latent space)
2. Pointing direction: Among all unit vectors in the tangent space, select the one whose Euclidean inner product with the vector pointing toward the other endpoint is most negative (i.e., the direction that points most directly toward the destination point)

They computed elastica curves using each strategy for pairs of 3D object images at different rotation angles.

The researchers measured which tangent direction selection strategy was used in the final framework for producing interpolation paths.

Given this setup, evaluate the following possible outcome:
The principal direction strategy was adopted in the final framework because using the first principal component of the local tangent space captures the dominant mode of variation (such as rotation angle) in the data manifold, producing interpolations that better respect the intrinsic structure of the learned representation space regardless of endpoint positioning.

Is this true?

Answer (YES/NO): NO